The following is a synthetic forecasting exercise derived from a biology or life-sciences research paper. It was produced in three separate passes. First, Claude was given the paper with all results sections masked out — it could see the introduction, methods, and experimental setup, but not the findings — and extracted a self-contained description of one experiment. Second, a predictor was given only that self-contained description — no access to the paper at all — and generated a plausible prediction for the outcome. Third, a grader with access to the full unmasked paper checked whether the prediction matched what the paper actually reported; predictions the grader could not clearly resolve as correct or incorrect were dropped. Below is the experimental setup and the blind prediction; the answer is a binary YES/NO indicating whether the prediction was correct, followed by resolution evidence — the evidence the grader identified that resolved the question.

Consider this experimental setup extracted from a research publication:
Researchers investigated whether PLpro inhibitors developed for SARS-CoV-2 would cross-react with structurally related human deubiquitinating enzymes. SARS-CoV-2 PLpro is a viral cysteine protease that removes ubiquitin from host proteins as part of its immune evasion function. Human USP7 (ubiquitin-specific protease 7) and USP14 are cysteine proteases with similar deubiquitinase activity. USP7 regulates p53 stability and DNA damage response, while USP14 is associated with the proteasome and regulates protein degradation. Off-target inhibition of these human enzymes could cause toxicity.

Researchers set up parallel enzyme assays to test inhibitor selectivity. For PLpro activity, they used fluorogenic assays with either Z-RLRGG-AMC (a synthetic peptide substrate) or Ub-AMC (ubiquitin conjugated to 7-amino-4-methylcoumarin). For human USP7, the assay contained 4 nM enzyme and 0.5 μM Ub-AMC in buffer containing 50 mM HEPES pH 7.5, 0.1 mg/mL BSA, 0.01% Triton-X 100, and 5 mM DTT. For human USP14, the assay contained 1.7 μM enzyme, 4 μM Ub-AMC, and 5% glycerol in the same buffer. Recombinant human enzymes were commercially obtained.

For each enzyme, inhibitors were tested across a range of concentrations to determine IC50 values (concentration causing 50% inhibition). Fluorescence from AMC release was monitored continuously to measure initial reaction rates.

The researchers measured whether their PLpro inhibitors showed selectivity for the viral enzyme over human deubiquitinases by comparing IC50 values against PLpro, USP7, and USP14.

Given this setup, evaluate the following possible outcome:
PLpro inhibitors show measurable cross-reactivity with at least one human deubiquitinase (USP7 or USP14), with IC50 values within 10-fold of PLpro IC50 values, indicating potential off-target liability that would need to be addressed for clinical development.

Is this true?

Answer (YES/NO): NO